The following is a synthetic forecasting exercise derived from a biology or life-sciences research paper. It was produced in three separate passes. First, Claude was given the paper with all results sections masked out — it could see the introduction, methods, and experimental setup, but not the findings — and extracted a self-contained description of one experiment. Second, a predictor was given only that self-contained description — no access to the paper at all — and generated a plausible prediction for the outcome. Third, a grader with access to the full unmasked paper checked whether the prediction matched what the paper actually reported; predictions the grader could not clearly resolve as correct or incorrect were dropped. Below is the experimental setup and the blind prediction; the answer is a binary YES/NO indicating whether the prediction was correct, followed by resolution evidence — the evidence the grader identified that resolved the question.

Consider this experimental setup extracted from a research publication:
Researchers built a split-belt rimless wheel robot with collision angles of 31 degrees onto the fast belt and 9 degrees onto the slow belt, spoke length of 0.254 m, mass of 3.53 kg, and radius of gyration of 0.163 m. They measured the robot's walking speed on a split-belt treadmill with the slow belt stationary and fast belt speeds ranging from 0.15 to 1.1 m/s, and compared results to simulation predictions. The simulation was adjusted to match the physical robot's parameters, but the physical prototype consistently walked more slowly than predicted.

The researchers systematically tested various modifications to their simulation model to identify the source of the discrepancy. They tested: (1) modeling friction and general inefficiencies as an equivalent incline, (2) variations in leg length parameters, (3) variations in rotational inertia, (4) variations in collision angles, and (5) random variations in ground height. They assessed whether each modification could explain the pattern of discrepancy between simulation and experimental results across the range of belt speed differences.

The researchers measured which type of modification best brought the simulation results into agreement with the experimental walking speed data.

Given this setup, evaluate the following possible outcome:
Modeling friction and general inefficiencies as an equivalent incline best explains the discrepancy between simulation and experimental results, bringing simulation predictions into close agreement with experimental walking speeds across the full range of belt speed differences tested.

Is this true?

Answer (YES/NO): NO